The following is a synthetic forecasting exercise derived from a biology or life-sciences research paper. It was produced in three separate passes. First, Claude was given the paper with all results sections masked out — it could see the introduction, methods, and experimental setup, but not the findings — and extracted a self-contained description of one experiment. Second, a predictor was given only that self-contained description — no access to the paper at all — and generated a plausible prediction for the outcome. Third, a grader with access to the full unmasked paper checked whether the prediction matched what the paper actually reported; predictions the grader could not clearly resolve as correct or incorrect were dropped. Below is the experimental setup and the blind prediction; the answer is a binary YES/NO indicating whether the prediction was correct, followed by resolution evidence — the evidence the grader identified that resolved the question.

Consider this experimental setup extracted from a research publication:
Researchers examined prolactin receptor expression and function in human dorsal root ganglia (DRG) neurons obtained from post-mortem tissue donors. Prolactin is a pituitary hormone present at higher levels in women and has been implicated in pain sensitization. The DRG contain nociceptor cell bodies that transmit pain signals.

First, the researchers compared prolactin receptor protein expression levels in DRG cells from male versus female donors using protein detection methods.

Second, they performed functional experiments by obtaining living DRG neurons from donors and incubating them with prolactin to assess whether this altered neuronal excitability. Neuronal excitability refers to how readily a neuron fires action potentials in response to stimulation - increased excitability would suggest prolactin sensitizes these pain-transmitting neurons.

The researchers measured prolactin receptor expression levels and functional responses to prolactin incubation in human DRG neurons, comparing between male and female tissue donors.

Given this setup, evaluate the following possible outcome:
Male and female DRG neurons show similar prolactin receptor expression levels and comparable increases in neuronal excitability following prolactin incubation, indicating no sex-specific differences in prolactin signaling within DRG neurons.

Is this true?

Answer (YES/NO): NO